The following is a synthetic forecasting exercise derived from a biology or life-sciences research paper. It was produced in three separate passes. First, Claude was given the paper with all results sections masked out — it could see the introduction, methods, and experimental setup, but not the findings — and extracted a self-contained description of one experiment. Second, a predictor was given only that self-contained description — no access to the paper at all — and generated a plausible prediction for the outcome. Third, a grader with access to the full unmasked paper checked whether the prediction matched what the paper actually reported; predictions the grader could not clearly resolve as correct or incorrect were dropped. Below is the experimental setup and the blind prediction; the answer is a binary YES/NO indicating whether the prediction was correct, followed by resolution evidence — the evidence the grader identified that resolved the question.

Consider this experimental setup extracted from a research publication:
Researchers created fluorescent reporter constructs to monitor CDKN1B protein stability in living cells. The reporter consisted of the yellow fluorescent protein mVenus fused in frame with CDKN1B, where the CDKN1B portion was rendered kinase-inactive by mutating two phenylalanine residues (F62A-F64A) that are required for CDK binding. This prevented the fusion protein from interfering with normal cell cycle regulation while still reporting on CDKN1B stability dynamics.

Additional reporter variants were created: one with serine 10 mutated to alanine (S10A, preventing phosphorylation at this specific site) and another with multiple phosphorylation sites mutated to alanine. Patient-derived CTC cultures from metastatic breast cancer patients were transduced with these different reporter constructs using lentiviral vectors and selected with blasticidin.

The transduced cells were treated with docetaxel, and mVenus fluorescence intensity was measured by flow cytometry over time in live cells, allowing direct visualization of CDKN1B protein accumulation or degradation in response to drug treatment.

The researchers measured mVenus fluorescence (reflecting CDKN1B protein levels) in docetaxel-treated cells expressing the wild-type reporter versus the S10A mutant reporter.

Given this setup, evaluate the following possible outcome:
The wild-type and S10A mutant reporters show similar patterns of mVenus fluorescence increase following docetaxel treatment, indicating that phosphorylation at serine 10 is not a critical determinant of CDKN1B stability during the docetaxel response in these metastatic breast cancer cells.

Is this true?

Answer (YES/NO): NO